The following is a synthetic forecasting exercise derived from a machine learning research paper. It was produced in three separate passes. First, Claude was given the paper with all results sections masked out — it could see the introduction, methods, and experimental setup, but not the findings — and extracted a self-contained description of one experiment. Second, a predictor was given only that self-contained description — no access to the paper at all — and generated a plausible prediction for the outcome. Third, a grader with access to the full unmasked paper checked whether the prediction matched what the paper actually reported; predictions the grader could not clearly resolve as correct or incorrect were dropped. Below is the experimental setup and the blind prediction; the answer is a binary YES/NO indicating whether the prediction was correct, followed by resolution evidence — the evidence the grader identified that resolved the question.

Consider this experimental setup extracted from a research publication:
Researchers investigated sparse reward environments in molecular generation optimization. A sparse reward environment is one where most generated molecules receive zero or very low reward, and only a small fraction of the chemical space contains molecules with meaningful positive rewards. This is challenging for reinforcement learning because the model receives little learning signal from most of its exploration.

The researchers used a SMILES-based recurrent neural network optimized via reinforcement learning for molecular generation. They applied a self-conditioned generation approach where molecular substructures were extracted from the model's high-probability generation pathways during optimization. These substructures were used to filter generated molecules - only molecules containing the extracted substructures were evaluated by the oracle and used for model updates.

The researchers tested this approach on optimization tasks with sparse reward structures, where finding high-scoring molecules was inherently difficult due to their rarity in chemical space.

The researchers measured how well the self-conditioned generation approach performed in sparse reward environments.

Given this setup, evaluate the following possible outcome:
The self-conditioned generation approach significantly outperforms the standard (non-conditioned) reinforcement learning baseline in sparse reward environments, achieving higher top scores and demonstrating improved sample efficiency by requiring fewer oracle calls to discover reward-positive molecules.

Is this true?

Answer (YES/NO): NO